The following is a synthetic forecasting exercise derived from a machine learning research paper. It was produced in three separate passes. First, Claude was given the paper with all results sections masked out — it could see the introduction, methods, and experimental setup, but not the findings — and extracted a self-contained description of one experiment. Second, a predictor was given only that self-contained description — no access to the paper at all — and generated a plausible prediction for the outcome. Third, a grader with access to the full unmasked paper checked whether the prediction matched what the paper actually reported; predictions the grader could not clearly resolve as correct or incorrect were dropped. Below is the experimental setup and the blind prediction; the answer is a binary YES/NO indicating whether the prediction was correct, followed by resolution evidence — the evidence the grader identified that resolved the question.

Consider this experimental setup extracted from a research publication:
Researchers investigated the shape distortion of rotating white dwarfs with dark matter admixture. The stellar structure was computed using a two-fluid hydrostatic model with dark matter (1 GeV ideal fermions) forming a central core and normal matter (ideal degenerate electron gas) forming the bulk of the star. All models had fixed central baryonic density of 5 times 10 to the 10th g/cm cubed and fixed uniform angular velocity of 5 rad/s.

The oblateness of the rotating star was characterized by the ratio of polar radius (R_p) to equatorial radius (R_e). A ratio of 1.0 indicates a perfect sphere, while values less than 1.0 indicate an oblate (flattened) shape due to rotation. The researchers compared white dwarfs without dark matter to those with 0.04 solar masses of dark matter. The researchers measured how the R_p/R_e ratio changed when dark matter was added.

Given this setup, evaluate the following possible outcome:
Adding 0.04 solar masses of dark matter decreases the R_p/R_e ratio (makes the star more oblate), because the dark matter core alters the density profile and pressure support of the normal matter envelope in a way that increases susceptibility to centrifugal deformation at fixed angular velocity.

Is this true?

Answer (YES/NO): YES